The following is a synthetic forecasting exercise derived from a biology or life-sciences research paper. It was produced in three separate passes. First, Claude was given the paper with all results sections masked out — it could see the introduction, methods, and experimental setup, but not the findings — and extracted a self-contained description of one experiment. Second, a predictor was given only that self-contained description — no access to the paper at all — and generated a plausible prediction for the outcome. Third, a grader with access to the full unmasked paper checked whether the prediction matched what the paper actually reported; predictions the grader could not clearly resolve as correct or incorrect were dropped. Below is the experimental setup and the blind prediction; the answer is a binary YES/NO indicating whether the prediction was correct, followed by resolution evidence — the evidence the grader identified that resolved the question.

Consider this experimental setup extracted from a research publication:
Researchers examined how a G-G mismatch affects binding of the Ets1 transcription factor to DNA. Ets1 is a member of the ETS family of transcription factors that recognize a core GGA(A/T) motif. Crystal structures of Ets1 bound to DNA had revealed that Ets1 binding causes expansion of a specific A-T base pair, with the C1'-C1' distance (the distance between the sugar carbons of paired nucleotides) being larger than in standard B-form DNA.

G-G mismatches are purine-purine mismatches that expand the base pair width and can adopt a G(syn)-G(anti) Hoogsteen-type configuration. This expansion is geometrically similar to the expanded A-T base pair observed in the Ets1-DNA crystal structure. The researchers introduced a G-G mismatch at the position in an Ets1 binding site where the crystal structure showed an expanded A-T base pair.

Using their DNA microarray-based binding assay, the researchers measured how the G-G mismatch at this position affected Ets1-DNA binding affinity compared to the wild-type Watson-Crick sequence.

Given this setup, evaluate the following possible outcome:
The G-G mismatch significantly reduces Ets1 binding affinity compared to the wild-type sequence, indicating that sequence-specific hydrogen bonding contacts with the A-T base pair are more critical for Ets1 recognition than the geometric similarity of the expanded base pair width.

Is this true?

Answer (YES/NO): NO